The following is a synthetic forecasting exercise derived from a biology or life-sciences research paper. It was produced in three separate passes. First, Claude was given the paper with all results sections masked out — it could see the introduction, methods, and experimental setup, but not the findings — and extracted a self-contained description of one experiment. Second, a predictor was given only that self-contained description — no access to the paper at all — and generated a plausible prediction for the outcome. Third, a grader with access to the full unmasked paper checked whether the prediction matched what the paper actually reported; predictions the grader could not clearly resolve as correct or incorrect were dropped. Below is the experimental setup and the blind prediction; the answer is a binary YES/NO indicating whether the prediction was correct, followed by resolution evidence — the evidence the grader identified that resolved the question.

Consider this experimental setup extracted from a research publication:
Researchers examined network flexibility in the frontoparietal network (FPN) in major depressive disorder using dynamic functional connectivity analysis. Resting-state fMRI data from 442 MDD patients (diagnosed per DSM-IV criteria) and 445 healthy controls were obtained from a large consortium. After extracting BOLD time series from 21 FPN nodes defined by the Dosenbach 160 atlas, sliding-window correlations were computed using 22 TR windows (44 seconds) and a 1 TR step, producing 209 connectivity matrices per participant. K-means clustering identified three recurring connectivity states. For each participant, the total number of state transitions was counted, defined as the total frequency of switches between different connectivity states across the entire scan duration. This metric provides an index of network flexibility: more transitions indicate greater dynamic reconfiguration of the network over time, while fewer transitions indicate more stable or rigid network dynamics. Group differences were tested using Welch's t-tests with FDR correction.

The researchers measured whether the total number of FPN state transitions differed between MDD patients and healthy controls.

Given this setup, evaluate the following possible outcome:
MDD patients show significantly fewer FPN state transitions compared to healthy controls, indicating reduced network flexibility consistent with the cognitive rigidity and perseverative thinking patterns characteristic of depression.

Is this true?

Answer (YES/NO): YES